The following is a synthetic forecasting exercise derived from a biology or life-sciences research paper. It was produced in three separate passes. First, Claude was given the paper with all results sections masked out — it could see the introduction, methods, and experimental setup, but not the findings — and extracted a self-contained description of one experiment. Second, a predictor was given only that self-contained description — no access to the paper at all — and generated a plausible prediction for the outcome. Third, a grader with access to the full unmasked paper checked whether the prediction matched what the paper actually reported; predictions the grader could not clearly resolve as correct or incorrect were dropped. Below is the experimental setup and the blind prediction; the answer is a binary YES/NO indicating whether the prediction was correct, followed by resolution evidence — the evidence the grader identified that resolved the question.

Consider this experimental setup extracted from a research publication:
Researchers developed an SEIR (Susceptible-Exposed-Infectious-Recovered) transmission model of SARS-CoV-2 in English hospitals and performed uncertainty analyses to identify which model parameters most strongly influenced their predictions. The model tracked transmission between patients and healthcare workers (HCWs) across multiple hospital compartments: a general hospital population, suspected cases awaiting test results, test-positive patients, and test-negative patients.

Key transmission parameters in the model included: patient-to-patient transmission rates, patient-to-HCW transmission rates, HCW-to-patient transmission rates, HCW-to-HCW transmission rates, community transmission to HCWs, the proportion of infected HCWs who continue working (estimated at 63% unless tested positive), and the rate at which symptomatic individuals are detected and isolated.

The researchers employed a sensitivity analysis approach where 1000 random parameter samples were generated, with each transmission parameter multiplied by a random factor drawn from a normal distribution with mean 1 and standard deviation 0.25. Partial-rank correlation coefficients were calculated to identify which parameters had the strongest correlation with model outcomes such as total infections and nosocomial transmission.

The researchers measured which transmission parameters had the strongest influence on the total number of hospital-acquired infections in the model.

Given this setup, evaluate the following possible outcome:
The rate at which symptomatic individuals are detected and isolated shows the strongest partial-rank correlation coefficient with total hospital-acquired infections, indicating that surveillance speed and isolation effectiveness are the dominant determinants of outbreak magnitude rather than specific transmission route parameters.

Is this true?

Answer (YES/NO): NO